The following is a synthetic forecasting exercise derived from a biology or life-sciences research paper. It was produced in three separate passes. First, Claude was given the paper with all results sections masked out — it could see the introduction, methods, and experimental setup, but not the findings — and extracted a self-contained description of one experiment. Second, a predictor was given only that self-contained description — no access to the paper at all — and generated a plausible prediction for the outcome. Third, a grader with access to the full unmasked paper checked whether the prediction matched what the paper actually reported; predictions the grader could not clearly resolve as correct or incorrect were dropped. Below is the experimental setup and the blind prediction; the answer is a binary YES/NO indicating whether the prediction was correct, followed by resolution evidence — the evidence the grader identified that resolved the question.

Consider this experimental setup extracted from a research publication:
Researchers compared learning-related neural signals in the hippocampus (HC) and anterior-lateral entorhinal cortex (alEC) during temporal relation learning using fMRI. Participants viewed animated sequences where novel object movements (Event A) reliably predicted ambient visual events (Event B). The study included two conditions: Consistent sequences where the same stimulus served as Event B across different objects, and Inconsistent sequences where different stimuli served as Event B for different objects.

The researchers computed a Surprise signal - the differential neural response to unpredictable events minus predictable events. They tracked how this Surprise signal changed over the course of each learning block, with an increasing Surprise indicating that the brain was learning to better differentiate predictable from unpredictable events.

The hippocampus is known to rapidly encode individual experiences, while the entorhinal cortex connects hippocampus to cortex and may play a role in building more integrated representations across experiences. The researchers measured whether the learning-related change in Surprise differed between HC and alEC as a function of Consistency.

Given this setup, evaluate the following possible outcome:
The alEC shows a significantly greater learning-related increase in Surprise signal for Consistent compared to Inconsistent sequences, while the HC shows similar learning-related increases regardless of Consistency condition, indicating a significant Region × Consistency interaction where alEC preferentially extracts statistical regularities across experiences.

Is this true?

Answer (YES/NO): NO